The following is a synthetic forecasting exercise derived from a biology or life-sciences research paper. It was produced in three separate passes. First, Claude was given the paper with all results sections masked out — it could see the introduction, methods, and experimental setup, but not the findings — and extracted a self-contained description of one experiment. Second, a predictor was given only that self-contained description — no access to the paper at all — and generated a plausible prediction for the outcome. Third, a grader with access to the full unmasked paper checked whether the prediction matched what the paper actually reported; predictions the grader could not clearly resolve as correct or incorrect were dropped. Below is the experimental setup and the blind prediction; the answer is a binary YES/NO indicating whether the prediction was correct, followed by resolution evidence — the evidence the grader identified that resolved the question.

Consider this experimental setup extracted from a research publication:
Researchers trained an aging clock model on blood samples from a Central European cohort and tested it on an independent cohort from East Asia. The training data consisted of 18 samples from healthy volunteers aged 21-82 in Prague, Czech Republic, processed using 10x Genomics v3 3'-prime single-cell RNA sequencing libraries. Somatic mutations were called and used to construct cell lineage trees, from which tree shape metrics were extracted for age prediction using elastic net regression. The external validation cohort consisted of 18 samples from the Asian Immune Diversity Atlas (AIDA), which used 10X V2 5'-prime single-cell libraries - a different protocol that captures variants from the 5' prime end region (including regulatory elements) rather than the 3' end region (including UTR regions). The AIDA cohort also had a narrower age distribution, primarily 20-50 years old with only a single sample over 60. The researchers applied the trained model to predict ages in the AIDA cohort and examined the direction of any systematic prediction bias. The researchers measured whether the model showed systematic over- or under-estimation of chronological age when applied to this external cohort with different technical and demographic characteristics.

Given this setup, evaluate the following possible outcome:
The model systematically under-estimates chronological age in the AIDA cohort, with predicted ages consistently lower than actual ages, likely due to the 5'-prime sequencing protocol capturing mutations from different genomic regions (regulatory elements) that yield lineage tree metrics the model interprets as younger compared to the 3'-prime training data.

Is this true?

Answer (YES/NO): NO